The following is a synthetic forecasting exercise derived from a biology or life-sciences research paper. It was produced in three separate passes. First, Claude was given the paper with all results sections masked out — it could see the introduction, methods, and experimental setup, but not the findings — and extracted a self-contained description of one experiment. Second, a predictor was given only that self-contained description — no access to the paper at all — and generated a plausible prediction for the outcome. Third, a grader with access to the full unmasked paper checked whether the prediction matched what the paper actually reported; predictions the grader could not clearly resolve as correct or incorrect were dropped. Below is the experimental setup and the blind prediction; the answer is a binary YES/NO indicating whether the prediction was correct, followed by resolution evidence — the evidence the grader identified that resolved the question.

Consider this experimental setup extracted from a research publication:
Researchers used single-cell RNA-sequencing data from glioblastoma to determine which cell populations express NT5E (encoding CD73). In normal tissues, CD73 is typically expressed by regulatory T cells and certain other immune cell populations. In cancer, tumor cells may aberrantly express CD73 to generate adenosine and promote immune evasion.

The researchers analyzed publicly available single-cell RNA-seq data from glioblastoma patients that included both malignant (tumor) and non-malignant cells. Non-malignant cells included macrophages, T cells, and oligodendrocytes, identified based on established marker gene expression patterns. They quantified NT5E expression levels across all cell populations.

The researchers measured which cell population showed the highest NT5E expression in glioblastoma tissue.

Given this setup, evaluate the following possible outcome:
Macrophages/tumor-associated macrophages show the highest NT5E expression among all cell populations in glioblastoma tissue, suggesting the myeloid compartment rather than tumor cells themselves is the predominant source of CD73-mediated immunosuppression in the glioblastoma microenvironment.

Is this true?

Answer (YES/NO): NO